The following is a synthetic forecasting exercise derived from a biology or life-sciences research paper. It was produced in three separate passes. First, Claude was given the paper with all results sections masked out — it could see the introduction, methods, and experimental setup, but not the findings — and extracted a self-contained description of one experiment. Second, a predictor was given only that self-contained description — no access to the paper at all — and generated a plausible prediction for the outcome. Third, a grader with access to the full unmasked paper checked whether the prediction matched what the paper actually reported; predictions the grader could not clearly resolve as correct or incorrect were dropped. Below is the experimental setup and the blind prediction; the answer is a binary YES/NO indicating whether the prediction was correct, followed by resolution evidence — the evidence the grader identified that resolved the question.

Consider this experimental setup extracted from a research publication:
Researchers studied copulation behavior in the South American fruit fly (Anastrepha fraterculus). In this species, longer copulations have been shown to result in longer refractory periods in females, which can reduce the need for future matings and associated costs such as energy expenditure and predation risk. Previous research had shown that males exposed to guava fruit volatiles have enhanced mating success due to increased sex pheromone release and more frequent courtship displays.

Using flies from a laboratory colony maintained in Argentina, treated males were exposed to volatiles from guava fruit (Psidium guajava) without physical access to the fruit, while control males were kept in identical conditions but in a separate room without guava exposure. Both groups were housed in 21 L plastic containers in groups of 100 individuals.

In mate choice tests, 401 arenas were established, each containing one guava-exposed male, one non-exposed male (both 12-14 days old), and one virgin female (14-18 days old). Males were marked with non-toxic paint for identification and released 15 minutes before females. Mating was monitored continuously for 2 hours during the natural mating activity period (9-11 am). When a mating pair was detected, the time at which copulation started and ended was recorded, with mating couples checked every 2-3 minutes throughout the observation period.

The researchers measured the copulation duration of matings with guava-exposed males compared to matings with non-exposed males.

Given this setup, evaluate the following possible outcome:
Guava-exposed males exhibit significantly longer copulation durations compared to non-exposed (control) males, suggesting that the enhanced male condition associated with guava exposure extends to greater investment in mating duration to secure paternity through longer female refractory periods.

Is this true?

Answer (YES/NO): YES